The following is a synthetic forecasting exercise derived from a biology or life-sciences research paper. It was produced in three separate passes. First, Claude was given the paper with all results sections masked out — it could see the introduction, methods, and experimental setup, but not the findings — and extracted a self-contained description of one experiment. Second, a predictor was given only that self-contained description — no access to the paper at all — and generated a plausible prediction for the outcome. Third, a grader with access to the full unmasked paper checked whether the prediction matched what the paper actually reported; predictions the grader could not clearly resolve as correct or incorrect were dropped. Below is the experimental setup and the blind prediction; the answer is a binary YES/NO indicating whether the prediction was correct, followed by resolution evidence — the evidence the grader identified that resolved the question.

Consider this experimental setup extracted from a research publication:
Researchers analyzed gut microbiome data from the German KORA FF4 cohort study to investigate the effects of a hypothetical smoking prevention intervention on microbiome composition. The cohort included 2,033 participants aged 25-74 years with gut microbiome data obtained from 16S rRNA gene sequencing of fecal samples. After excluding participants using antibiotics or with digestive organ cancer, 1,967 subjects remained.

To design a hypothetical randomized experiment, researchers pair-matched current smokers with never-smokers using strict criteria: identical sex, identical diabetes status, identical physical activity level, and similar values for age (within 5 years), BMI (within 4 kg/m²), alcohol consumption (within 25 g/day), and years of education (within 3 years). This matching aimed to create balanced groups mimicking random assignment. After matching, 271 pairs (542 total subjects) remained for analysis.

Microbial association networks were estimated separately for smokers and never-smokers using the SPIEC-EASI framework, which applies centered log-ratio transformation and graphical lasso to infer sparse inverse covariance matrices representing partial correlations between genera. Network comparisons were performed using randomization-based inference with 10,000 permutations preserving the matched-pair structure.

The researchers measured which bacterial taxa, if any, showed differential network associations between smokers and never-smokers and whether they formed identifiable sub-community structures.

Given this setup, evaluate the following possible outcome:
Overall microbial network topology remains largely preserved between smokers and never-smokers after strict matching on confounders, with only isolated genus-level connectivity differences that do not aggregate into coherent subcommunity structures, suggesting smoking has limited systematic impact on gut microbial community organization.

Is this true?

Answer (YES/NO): YES